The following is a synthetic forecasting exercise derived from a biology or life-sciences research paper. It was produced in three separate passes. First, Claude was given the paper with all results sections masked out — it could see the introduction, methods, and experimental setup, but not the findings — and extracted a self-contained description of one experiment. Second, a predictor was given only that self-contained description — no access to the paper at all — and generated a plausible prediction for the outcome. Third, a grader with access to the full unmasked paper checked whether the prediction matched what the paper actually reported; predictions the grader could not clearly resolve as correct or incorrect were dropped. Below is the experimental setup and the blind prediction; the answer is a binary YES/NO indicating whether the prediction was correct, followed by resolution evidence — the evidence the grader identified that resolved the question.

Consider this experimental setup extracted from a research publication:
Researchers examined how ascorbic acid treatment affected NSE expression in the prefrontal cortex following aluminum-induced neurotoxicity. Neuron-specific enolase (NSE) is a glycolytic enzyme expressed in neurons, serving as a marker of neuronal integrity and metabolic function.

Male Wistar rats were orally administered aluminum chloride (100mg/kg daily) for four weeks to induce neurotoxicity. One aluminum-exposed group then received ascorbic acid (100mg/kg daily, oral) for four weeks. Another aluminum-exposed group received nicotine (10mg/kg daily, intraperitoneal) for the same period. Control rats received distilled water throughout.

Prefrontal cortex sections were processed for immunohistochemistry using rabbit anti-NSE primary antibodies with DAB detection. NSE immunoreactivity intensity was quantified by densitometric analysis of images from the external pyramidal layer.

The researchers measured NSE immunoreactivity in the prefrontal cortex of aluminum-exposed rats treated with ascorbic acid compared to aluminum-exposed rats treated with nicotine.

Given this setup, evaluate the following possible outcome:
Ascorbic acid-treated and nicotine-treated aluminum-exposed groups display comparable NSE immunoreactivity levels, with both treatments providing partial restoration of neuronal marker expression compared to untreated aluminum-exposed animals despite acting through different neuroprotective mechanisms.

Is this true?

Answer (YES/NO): NO